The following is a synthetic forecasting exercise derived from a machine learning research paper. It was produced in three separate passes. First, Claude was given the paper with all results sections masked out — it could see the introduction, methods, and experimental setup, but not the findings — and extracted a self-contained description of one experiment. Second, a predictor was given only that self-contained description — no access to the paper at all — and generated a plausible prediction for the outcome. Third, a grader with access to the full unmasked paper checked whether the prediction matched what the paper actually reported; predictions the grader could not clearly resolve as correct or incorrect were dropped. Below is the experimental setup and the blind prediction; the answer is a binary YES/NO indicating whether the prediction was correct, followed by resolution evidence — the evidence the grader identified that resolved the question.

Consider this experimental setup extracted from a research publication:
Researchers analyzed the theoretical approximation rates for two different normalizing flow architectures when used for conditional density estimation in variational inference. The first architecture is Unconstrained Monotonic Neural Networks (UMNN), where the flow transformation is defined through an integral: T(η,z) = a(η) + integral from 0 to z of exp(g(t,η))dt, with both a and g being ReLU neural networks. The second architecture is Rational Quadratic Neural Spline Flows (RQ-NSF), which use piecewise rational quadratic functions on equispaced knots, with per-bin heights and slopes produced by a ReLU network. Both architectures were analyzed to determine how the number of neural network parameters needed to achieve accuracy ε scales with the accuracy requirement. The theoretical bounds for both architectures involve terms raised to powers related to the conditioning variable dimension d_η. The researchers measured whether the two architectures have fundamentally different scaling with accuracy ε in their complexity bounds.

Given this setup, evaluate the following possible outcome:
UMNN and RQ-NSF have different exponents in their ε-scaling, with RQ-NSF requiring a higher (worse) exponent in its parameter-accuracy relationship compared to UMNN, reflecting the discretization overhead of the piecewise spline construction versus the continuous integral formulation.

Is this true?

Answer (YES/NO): NO